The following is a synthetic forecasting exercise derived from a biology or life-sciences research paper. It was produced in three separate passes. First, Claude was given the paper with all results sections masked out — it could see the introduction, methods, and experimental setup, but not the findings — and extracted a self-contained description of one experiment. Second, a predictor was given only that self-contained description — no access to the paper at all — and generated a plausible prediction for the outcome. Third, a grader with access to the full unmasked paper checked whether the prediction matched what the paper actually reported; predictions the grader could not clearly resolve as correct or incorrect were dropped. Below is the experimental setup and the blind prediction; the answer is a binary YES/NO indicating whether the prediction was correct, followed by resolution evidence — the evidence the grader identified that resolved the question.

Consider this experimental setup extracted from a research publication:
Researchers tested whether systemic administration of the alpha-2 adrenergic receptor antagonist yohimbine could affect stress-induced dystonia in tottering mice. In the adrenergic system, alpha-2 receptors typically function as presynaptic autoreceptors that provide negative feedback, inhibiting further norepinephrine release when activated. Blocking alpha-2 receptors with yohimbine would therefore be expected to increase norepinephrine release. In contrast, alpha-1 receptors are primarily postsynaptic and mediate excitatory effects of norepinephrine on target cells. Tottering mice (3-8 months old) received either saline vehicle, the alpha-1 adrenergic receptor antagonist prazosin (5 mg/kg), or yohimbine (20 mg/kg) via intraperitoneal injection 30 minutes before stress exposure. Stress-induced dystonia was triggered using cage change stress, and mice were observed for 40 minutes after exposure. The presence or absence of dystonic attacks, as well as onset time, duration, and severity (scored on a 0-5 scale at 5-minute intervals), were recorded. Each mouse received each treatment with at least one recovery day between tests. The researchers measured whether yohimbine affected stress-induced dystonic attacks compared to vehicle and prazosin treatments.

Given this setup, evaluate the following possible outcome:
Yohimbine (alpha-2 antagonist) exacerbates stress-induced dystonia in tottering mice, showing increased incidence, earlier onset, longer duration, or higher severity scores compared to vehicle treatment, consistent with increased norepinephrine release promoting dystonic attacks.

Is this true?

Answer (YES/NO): NO